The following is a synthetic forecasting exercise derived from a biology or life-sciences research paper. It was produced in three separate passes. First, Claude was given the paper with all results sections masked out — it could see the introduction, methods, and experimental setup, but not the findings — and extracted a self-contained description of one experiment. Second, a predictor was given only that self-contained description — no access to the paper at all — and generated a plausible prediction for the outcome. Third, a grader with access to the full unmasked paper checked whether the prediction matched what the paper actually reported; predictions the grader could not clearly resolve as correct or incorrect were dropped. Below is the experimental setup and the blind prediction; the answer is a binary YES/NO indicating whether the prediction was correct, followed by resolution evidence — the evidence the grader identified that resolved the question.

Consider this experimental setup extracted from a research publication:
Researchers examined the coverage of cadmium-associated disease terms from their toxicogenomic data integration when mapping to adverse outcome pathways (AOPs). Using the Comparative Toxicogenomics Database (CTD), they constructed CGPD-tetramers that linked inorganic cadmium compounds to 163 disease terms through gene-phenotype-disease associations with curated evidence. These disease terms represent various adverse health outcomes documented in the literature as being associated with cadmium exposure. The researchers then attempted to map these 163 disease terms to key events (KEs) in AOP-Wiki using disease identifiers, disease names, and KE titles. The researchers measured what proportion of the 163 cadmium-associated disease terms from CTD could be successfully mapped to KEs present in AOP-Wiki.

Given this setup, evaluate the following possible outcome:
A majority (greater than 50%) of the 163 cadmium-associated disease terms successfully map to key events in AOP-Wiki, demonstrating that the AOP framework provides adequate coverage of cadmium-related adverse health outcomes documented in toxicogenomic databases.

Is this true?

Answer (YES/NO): NO